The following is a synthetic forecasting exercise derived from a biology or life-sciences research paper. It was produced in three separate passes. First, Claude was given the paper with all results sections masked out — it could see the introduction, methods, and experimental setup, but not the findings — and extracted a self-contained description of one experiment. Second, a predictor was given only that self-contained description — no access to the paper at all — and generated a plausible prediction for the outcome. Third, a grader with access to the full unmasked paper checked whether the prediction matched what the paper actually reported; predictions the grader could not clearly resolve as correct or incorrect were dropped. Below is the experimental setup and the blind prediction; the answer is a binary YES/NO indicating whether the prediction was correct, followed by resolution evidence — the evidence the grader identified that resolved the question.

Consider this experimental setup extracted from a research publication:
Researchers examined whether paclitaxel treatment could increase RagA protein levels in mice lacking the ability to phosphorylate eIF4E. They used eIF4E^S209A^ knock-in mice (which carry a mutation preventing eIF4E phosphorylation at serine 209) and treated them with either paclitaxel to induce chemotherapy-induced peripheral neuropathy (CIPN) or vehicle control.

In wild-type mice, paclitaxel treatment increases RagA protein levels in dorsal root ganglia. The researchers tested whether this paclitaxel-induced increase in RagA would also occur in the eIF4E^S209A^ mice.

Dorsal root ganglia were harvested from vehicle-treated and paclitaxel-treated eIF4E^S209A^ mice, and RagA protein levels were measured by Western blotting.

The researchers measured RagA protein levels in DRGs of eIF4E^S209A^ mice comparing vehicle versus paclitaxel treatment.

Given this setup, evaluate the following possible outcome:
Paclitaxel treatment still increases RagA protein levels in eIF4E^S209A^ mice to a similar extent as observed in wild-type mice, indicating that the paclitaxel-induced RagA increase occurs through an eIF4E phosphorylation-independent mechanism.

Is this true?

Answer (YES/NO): NO